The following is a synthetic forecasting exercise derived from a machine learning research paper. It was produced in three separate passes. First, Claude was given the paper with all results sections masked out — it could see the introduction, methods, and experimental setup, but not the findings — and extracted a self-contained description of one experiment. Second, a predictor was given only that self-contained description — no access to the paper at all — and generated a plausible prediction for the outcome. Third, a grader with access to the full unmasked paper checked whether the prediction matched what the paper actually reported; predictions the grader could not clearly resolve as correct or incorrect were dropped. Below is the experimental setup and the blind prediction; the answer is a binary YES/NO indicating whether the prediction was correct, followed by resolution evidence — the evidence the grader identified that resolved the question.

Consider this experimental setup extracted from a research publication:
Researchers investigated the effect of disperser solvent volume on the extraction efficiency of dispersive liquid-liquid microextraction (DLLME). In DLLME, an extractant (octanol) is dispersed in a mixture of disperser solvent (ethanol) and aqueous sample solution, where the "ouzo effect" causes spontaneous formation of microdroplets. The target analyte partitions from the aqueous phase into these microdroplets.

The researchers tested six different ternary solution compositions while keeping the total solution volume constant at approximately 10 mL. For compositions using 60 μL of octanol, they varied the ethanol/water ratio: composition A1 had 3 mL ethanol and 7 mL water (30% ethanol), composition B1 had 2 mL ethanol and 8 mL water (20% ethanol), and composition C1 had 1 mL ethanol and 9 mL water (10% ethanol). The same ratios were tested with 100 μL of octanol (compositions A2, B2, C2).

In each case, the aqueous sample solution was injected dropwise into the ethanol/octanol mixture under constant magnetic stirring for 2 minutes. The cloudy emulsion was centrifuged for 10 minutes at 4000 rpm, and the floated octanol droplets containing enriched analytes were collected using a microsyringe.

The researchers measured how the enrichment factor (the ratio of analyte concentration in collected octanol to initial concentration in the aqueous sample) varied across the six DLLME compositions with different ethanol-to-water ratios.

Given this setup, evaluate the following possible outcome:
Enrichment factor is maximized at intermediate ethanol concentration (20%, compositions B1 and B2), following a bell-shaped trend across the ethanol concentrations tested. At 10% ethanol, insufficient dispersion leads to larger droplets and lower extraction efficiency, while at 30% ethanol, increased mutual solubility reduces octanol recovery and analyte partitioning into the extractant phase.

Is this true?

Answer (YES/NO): NO